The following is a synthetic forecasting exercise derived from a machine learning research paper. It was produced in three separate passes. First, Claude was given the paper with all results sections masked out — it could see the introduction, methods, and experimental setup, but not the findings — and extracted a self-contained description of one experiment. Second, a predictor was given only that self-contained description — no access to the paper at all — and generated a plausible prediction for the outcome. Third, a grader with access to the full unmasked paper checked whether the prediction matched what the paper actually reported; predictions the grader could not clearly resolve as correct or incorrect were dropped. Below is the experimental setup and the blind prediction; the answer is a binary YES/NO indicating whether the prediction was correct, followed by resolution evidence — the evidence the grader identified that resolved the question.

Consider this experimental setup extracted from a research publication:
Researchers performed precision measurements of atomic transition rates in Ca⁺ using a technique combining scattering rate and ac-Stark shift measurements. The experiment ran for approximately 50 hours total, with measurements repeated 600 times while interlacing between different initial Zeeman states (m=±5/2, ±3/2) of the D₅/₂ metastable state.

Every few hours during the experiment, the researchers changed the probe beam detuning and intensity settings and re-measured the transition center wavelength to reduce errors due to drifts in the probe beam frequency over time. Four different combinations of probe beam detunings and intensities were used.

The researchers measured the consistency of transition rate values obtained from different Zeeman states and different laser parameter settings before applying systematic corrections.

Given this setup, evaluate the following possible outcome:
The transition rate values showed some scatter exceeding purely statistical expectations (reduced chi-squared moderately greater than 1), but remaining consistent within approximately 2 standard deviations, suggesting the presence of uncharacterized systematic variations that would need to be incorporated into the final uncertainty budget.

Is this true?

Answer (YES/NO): YES